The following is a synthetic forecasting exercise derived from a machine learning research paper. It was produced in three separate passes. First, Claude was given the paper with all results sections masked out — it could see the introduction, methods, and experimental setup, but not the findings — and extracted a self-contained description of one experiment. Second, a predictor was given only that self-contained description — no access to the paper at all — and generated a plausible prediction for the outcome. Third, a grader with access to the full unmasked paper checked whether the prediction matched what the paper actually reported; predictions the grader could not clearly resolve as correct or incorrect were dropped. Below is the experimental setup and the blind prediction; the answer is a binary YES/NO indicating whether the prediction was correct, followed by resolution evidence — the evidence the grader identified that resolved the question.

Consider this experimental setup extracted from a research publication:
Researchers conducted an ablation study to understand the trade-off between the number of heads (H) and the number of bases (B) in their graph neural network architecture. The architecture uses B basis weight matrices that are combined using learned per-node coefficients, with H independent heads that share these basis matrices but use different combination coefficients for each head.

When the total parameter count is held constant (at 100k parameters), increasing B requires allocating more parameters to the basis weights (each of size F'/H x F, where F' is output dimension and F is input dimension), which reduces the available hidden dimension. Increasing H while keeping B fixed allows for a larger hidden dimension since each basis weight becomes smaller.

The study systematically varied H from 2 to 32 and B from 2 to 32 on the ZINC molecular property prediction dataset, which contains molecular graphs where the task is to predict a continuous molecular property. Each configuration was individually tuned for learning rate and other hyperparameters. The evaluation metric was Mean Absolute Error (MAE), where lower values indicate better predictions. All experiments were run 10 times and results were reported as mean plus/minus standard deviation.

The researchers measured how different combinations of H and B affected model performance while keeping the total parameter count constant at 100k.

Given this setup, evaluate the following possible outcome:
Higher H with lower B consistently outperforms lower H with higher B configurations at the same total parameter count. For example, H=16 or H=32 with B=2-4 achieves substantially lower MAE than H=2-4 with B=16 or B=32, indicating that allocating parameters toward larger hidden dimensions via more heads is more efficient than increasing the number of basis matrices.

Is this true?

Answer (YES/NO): NO